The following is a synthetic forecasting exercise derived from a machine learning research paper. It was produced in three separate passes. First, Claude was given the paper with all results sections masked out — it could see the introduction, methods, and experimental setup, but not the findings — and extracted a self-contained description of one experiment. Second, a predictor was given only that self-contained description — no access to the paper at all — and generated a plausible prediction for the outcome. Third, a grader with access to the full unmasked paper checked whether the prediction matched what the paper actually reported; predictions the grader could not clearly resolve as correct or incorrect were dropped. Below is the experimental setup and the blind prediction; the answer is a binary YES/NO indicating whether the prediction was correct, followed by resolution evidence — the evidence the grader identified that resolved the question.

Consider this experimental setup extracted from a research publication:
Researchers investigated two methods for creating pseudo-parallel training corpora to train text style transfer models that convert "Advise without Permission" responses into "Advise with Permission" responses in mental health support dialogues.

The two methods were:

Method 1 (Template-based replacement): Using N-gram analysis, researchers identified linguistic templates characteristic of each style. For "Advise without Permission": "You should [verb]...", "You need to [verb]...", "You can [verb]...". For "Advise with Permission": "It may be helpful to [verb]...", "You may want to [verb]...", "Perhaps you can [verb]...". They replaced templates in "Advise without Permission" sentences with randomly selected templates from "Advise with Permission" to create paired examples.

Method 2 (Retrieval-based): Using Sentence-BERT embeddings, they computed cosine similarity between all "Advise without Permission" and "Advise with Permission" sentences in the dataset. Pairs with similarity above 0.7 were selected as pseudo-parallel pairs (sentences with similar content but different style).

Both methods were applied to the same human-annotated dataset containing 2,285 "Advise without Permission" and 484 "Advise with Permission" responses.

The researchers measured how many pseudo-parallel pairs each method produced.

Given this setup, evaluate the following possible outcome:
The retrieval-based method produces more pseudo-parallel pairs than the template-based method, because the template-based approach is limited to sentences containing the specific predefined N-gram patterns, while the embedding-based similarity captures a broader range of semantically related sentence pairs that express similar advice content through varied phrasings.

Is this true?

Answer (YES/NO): NO